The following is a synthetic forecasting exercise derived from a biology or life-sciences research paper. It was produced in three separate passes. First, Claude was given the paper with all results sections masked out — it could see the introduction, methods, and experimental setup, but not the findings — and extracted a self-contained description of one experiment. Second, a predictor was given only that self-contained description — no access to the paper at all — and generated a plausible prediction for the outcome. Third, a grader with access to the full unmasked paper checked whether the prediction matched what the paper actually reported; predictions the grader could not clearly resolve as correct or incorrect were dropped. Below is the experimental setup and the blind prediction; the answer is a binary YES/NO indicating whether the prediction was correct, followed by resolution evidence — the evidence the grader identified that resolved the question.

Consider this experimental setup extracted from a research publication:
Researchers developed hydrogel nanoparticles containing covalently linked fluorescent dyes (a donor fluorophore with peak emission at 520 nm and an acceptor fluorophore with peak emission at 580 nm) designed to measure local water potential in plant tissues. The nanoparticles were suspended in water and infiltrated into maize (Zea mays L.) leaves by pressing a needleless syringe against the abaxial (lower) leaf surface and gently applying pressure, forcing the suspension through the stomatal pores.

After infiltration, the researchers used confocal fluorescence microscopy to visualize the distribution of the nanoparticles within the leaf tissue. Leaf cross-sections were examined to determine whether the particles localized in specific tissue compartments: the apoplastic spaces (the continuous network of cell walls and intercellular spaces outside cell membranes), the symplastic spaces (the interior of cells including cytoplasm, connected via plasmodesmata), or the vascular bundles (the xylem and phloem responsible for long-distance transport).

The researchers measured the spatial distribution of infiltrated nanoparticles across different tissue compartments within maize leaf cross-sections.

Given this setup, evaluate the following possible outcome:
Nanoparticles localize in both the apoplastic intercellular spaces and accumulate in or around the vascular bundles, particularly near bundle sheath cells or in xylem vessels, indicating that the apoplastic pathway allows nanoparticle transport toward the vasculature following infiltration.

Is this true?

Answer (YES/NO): NO